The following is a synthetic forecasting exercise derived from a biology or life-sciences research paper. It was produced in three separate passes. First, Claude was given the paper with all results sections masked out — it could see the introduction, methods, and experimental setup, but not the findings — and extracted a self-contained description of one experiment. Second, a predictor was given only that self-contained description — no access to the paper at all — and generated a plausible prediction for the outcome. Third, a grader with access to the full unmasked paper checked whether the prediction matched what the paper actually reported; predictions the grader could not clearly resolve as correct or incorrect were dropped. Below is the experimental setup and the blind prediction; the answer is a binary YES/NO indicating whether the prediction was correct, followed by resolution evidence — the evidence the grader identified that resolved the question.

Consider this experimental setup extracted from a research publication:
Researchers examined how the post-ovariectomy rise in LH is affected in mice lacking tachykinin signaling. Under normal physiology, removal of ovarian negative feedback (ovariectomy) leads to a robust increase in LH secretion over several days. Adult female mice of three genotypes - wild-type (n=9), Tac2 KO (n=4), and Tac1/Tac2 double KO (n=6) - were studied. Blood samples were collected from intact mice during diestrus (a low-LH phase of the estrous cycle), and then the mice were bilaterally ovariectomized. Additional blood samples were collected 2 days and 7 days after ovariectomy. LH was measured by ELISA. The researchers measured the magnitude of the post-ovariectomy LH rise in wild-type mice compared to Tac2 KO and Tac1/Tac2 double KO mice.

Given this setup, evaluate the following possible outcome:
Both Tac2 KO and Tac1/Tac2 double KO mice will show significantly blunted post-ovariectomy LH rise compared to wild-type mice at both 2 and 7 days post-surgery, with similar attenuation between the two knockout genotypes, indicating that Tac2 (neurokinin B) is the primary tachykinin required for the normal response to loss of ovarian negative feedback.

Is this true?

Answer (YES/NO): NO